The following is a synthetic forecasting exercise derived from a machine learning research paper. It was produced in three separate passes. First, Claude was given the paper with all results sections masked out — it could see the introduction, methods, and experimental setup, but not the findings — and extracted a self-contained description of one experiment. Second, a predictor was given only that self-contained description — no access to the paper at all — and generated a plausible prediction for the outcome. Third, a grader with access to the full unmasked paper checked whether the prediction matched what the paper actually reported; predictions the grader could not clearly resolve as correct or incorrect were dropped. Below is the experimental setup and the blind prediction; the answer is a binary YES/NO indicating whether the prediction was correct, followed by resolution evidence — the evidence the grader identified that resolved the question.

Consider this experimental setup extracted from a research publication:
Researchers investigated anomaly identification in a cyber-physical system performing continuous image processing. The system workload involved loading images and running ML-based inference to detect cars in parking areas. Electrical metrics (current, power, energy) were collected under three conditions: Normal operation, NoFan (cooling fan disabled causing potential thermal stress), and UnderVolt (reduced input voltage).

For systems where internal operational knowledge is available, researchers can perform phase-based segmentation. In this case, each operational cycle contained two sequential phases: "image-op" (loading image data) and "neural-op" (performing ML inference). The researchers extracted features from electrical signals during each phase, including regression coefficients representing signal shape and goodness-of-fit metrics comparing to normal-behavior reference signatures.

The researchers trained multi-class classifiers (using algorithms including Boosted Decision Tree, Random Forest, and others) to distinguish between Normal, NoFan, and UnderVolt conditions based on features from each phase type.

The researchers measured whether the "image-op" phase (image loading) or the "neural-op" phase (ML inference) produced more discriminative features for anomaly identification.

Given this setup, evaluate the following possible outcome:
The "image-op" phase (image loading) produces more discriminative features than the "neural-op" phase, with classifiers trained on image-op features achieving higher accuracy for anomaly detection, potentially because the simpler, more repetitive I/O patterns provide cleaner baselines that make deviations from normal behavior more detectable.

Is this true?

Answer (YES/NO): NO